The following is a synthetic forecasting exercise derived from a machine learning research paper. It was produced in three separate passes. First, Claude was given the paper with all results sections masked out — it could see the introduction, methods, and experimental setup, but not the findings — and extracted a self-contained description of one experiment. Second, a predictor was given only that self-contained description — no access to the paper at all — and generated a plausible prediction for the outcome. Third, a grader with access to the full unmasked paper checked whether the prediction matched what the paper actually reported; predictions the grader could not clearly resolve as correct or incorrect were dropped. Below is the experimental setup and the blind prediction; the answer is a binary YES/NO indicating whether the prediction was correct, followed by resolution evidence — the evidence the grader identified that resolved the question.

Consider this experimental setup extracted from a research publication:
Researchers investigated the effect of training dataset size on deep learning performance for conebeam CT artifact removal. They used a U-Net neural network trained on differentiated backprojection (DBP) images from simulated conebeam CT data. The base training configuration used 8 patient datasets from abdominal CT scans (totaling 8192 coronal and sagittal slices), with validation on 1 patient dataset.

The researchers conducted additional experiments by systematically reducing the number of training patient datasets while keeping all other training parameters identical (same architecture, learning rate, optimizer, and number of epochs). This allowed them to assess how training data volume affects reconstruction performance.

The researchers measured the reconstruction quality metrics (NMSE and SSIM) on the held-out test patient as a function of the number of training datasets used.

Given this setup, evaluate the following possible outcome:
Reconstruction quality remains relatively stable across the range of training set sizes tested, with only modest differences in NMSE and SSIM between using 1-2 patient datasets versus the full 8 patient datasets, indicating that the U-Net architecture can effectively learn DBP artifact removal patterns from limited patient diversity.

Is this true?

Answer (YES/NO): NO